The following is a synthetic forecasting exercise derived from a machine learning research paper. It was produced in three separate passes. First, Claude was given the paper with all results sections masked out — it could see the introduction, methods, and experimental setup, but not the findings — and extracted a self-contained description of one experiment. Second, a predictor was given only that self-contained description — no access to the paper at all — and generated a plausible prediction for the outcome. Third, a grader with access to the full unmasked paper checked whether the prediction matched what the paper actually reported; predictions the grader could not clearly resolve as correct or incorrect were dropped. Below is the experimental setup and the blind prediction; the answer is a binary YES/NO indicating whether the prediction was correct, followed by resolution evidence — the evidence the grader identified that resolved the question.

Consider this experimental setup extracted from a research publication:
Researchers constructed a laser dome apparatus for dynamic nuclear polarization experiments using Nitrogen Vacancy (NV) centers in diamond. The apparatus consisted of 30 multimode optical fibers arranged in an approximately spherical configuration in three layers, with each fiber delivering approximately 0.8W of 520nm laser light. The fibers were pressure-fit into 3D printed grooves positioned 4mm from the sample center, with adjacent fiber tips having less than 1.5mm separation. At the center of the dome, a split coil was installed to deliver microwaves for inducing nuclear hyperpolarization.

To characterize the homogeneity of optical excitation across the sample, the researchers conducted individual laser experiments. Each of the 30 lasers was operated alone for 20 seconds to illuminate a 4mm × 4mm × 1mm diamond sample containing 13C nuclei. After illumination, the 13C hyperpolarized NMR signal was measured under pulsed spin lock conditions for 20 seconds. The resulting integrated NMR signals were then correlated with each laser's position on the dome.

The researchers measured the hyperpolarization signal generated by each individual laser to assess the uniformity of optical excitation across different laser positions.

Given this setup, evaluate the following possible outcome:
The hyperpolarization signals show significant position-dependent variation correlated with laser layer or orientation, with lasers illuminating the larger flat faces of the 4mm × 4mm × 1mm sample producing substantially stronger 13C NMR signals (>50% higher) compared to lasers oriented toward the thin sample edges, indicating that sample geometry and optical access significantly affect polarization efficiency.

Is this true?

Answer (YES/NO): NO